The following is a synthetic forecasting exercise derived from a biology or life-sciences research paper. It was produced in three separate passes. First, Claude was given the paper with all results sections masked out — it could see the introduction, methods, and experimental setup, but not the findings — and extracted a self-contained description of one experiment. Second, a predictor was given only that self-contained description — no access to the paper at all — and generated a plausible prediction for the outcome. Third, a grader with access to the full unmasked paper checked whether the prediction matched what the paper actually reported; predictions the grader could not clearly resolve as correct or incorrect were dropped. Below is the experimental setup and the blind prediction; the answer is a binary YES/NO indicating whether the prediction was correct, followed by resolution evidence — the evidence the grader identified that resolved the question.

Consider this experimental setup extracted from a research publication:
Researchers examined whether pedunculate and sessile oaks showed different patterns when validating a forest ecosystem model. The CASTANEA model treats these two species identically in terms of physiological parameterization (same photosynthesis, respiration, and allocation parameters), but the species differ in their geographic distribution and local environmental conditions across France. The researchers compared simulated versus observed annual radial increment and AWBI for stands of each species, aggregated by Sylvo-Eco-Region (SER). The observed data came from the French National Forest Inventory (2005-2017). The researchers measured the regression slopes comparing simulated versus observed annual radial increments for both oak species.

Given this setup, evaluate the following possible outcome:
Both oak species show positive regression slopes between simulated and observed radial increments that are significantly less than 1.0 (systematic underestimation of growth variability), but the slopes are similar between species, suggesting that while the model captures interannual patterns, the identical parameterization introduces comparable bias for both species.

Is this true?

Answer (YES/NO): YES